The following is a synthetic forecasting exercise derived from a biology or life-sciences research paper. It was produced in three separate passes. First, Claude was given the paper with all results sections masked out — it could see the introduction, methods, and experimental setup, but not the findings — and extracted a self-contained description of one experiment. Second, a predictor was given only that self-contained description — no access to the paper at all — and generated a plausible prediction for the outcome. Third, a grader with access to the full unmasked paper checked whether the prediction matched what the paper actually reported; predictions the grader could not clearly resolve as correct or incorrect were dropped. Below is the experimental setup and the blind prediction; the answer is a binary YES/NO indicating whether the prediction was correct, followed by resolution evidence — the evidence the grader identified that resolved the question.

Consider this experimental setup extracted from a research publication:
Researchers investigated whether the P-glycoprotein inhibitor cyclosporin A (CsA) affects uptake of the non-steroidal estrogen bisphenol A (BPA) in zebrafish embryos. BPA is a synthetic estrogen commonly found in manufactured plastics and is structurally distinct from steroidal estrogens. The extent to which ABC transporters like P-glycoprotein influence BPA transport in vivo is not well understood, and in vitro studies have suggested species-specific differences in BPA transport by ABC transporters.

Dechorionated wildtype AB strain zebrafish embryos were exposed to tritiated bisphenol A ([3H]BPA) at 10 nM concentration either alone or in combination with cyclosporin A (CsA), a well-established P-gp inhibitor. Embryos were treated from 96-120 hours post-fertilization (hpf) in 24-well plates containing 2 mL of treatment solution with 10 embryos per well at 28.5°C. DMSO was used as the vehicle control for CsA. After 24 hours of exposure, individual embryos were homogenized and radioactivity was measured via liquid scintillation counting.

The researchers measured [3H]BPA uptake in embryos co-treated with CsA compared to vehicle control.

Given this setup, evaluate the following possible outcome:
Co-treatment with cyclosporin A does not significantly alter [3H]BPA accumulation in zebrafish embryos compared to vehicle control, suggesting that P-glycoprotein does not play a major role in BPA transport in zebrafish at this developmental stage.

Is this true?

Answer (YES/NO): YES